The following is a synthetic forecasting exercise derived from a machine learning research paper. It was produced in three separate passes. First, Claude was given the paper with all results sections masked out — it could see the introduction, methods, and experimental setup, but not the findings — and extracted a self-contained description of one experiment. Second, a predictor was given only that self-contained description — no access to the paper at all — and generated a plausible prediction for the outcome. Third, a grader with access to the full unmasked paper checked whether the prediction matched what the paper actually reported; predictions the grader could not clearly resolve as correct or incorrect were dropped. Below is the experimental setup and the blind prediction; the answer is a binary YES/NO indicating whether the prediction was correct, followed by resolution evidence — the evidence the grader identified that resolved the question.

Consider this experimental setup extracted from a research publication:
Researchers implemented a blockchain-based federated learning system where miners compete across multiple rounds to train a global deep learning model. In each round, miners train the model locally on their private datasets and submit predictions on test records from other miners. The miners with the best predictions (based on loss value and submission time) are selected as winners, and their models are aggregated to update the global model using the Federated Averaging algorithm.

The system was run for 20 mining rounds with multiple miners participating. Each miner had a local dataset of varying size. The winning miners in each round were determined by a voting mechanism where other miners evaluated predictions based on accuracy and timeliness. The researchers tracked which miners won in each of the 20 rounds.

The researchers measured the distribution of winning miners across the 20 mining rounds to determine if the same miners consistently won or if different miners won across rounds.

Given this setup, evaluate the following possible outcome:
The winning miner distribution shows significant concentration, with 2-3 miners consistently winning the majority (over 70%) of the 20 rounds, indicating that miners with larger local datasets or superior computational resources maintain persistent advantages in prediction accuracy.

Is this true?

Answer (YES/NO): NO